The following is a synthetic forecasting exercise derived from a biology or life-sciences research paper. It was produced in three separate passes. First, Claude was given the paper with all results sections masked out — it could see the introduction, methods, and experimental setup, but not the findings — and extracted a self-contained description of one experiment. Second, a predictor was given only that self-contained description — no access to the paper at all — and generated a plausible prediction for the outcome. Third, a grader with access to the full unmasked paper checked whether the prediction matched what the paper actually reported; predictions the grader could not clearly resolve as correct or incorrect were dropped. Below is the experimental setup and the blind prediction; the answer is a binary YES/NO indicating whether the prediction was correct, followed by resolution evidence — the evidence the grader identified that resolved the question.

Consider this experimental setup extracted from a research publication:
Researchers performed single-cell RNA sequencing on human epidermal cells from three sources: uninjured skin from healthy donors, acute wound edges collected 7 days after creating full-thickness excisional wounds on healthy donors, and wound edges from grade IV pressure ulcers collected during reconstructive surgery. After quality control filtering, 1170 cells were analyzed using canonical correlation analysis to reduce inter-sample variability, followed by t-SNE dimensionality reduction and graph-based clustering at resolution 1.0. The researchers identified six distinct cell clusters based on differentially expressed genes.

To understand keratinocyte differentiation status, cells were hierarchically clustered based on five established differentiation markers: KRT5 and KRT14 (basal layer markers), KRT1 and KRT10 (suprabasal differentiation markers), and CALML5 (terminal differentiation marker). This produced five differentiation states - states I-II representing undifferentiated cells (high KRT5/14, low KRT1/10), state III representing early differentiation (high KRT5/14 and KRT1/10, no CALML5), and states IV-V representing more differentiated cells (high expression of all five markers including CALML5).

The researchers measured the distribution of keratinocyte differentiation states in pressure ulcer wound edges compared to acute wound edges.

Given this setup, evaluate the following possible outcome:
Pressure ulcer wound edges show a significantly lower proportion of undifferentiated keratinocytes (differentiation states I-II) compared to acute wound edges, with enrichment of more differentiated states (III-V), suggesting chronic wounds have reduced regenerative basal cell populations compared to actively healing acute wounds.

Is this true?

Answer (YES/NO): NO